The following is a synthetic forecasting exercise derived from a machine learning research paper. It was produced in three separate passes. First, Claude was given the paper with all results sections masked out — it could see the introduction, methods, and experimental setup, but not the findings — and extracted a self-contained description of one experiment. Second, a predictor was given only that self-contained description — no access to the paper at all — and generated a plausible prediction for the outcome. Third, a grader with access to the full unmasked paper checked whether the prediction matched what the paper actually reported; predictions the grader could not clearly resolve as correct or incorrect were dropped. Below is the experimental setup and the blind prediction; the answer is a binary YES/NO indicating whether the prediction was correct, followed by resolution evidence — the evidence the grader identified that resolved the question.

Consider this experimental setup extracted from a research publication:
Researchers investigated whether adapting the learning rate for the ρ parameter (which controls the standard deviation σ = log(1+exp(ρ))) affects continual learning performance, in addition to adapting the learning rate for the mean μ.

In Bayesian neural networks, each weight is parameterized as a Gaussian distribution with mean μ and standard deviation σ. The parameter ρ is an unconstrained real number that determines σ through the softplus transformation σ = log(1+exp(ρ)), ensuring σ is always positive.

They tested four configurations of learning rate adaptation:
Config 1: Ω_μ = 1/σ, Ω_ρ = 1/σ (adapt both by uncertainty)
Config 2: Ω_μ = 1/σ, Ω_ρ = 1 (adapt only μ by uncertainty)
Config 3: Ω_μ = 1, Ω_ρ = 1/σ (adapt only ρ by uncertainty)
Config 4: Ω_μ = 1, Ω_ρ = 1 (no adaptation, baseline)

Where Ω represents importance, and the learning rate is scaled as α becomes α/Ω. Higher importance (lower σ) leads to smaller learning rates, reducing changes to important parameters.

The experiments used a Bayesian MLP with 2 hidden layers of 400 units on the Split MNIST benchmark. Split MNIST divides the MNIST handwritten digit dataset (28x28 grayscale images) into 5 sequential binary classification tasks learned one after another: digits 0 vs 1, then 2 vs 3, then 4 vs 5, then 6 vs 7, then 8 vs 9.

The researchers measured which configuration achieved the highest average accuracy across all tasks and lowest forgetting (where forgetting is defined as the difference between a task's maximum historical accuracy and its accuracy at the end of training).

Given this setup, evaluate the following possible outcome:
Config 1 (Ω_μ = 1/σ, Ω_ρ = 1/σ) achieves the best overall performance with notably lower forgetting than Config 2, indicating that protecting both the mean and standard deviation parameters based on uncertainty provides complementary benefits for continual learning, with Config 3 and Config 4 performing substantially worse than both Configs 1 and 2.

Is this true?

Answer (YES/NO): NO